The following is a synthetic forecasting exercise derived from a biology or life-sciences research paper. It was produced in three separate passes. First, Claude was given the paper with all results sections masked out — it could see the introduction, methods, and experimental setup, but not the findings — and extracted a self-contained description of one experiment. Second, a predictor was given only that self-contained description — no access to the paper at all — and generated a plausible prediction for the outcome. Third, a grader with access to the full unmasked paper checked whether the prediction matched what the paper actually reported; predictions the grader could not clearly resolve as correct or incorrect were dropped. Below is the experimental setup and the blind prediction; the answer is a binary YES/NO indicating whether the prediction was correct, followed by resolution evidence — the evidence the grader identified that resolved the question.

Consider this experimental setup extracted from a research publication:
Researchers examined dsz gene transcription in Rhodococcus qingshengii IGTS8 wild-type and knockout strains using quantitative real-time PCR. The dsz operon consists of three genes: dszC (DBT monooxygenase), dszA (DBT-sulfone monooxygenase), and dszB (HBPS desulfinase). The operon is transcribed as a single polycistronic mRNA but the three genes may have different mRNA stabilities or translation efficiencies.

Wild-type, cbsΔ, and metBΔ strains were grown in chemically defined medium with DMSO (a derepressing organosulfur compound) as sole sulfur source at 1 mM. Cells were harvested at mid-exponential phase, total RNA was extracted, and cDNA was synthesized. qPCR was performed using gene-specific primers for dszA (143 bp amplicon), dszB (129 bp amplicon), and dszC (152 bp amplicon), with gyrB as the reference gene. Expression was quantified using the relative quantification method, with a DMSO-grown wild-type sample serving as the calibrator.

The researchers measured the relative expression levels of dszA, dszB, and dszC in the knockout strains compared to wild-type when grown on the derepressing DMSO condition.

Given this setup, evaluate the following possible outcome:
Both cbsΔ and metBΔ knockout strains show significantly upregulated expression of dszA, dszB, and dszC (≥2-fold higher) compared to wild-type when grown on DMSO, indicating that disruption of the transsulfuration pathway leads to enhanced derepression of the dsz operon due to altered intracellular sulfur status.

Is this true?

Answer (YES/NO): NO